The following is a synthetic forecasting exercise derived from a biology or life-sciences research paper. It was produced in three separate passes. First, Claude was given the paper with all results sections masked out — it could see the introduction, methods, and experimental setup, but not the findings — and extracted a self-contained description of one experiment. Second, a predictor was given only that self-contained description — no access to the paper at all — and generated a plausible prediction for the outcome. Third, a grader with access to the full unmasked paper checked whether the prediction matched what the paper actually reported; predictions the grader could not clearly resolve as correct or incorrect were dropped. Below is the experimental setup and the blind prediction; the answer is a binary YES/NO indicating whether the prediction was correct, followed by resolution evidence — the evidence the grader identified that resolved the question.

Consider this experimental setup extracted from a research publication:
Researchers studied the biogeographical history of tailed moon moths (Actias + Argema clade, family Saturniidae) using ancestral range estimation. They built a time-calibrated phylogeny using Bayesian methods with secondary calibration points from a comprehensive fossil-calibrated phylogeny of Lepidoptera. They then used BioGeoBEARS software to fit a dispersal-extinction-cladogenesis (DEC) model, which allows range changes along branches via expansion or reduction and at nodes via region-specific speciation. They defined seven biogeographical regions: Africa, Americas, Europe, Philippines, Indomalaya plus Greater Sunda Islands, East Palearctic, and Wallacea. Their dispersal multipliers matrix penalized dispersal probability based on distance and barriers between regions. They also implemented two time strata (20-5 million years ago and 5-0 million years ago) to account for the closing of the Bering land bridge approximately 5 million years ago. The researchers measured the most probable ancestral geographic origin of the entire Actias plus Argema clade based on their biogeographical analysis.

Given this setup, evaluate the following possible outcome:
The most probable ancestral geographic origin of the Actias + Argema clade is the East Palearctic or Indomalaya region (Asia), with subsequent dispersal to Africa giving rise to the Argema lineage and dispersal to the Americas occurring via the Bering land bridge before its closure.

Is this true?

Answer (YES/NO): YES